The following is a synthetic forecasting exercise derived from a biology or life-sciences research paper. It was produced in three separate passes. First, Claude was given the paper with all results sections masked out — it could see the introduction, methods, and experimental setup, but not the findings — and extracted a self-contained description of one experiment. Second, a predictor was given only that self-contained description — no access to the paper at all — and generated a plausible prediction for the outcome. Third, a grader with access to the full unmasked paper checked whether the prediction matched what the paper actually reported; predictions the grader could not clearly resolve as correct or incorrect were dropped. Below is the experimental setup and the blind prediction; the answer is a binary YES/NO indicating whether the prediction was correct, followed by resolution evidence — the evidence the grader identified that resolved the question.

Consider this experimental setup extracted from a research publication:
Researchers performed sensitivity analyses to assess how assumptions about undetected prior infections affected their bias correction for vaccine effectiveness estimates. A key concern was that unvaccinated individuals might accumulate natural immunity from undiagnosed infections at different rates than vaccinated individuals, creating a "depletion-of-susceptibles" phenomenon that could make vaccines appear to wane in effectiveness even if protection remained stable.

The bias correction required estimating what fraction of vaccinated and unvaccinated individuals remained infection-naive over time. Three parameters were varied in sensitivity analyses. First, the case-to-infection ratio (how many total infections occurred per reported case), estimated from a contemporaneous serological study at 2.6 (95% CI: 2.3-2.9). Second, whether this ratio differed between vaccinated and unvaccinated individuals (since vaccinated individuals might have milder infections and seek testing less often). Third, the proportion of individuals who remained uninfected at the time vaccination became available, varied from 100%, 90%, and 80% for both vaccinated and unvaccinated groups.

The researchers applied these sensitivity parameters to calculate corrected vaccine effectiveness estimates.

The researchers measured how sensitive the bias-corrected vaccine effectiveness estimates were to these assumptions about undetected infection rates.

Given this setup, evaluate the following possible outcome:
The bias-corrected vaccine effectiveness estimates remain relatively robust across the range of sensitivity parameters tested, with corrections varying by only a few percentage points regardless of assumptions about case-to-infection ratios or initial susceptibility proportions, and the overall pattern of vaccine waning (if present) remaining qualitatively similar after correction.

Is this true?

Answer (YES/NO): YES